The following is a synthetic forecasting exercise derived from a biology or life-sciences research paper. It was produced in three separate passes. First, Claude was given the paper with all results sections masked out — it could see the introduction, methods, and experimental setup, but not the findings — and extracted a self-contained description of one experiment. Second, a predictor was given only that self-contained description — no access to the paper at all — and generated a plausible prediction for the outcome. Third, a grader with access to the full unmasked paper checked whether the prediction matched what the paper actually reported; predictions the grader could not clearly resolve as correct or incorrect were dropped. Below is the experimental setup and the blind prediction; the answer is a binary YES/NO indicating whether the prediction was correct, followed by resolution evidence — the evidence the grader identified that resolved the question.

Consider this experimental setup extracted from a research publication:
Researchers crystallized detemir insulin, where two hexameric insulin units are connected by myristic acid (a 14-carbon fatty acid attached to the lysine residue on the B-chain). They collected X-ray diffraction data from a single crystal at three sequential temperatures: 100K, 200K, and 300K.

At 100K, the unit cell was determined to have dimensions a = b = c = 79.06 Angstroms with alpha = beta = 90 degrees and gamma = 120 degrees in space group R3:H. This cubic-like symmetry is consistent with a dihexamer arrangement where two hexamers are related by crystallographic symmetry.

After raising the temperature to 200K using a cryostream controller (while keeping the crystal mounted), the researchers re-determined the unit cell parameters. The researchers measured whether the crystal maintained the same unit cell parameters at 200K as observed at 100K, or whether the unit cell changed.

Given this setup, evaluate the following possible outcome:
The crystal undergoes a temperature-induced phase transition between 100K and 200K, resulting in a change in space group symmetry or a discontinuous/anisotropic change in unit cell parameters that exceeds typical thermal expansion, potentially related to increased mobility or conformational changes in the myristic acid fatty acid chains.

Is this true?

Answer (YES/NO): YES